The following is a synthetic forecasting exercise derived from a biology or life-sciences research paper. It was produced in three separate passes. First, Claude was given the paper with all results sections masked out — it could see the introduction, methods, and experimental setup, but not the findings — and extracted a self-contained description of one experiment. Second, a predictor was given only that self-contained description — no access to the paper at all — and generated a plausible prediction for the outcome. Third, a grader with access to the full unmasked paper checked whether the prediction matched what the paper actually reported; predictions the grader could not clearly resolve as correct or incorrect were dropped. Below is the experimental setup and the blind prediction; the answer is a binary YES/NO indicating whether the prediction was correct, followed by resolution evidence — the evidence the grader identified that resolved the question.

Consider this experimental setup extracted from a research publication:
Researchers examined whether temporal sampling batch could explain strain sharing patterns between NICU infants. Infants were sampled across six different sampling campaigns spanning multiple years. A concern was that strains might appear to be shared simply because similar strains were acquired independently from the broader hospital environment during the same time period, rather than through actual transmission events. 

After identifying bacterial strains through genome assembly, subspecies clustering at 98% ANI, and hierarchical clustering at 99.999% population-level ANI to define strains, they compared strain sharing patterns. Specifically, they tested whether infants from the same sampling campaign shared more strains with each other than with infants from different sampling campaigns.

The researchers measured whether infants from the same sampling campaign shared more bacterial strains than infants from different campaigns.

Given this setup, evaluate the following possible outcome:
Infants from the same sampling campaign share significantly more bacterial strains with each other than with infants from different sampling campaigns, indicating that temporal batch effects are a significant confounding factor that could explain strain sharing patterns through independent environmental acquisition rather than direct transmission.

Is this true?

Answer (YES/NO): NO